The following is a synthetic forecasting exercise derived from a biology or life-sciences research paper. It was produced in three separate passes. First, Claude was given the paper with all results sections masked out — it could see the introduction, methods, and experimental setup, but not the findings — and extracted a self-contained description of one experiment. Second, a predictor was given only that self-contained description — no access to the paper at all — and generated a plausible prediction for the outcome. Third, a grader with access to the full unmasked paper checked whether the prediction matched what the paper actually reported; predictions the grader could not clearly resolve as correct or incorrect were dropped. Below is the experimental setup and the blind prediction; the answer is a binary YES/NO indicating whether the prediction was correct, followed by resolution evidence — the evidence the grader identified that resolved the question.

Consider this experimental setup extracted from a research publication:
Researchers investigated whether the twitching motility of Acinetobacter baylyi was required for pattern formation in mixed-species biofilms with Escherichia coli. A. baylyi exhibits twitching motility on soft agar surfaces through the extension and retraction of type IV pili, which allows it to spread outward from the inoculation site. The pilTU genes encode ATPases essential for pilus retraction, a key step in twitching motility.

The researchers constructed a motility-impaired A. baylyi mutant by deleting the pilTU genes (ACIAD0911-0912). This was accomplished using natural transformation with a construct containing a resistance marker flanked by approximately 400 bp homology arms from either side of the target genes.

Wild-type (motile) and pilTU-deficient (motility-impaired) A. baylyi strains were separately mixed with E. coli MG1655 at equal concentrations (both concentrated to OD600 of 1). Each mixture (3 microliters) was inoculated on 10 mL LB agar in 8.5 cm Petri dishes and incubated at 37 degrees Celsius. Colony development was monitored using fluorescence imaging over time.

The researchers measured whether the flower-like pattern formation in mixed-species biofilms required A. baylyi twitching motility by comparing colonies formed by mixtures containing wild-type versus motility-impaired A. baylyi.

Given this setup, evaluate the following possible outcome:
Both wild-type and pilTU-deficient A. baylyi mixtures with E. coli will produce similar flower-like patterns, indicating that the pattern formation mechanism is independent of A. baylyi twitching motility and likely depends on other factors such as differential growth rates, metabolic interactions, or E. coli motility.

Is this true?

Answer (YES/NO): NO